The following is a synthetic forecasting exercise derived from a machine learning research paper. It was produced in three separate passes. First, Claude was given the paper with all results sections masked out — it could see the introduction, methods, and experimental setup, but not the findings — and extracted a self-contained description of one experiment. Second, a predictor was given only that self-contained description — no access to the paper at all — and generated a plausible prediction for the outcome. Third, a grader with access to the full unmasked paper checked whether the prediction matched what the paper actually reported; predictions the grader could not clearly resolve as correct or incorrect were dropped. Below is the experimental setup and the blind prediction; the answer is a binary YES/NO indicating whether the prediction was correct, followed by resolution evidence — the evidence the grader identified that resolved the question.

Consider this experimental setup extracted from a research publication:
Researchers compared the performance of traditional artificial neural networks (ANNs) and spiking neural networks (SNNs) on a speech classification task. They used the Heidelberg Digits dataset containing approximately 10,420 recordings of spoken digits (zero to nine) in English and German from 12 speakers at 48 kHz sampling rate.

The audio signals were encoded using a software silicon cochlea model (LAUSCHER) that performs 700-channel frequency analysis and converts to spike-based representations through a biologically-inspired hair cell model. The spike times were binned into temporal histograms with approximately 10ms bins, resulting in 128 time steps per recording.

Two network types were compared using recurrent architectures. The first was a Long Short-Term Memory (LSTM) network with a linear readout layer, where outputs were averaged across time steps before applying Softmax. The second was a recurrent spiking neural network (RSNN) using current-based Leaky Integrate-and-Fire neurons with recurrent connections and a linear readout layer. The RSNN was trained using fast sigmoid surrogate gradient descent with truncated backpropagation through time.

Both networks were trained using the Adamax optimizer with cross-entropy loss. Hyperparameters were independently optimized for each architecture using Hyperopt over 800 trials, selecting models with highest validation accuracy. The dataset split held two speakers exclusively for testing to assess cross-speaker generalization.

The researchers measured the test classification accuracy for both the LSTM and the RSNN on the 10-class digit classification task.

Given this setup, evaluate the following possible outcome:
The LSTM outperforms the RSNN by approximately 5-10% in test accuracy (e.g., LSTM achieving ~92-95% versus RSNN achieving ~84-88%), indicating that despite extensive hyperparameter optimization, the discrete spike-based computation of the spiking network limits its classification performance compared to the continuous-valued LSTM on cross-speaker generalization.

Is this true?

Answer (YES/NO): NO